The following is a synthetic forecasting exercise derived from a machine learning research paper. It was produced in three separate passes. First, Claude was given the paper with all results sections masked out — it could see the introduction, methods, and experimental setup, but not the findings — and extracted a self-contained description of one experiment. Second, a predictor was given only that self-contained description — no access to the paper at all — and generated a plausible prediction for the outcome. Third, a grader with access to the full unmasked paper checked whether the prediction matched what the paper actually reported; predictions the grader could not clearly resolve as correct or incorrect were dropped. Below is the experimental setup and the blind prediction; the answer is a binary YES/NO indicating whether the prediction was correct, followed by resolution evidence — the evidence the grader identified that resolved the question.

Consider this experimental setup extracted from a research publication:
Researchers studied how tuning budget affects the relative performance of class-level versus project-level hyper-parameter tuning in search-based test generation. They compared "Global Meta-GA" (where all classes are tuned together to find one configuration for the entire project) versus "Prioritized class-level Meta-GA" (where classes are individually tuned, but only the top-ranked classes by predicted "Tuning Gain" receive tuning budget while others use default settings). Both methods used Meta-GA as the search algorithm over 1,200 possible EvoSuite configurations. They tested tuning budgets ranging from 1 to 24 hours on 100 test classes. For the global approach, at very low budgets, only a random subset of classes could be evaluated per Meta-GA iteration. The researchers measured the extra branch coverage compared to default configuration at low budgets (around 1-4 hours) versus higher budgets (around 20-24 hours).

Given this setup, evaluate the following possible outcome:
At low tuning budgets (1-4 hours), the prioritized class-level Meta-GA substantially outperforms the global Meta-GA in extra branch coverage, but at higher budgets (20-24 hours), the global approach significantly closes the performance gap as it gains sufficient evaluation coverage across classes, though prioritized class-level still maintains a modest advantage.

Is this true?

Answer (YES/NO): NO